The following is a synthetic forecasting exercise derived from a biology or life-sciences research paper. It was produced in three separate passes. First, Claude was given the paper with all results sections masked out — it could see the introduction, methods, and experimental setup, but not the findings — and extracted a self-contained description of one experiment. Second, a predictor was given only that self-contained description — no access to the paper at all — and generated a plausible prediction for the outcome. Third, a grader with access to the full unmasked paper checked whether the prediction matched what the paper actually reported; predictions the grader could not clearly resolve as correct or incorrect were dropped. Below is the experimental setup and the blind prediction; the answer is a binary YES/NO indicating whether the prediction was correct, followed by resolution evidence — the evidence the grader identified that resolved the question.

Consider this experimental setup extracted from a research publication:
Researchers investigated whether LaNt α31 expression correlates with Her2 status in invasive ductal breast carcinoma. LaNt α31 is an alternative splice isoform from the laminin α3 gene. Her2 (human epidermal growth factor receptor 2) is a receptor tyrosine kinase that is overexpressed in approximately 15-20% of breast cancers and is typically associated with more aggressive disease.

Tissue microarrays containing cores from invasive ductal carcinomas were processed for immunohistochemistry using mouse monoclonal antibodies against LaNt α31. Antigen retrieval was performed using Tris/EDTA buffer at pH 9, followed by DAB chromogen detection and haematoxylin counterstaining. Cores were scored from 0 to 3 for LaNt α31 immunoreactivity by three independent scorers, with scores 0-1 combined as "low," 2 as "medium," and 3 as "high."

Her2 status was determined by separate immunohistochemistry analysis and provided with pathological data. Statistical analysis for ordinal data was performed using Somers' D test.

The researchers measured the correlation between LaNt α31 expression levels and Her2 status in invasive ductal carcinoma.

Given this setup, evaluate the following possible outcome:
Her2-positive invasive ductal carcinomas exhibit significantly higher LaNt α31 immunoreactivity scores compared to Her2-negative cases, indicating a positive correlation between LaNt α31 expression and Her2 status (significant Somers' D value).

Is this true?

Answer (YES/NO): NO